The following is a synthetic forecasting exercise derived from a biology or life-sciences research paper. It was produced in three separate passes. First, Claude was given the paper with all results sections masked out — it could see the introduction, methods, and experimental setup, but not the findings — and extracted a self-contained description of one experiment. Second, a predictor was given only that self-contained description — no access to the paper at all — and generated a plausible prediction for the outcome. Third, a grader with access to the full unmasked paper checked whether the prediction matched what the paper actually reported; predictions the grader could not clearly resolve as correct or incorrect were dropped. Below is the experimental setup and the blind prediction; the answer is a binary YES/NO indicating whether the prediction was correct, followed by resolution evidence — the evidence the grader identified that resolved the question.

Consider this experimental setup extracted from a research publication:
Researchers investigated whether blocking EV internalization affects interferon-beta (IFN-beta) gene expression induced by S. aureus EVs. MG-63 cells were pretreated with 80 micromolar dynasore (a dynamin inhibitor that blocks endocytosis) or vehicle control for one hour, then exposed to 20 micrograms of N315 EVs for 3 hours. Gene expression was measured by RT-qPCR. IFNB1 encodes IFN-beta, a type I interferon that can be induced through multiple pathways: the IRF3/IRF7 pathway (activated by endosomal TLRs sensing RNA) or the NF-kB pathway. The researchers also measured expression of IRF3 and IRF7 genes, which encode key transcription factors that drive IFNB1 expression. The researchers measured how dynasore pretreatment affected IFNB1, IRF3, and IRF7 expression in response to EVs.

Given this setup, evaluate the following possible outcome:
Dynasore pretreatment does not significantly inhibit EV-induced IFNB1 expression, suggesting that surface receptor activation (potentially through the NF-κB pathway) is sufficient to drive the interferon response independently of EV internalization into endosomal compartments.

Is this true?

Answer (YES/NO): YES